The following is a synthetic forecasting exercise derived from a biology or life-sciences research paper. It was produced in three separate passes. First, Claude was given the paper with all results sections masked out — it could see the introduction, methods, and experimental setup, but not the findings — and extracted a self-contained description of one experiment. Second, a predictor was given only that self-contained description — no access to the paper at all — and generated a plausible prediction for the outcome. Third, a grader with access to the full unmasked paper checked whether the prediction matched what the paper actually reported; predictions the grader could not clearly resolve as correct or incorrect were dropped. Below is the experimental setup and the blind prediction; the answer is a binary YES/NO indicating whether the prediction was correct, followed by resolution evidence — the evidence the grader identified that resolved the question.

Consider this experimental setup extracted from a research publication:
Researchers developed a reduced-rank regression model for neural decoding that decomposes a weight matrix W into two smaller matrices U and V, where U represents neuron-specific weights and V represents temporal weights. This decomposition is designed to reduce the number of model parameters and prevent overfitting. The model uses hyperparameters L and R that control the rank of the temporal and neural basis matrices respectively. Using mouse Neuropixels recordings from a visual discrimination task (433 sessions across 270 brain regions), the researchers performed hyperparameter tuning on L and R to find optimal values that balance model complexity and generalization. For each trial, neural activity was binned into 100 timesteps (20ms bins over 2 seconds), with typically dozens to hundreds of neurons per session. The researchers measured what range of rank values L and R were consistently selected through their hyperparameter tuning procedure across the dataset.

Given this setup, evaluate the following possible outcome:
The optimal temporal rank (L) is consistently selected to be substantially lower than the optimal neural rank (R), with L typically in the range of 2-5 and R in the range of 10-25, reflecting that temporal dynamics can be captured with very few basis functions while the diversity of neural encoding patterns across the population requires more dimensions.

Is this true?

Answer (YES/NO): NO